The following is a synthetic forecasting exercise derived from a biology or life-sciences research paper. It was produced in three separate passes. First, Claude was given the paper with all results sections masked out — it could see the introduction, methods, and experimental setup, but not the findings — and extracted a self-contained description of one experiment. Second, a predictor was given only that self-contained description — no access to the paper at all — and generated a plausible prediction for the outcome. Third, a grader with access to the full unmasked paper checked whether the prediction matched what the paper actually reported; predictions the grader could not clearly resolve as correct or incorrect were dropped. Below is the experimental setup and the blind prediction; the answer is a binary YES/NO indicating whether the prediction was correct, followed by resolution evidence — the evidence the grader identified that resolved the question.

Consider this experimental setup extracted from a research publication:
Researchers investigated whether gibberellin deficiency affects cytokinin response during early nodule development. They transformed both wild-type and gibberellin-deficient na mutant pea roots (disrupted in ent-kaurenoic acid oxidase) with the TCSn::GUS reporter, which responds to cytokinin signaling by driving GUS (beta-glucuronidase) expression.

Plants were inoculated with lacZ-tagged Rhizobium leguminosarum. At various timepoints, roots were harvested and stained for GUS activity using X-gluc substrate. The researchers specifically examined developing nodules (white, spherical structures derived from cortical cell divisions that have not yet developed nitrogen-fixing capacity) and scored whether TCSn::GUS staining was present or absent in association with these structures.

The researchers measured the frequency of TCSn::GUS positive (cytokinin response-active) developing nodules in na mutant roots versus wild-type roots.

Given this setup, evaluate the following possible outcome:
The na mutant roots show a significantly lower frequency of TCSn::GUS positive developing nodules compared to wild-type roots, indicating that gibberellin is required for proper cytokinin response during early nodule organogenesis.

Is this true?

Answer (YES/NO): NO